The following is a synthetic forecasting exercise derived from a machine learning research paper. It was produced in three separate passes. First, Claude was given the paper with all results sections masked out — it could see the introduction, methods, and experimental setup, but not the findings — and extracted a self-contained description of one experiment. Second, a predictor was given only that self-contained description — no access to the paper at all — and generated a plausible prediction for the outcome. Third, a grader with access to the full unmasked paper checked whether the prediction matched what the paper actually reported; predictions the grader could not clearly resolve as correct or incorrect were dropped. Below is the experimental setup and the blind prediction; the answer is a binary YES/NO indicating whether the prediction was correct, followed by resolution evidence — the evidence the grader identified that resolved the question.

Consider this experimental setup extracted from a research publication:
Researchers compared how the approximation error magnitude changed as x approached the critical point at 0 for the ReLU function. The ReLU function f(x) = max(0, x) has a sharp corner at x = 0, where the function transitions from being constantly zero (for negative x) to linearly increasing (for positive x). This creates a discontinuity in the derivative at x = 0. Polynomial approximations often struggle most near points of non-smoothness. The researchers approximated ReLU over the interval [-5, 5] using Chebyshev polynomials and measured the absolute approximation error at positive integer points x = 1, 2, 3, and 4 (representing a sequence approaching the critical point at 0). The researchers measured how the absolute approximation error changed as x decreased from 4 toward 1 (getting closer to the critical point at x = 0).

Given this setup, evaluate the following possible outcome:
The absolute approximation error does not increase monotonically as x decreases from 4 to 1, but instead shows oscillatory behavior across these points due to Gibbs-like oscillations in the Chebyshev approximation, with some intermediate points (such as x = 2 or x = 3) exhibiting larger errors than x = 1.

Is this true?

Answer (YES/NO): NO